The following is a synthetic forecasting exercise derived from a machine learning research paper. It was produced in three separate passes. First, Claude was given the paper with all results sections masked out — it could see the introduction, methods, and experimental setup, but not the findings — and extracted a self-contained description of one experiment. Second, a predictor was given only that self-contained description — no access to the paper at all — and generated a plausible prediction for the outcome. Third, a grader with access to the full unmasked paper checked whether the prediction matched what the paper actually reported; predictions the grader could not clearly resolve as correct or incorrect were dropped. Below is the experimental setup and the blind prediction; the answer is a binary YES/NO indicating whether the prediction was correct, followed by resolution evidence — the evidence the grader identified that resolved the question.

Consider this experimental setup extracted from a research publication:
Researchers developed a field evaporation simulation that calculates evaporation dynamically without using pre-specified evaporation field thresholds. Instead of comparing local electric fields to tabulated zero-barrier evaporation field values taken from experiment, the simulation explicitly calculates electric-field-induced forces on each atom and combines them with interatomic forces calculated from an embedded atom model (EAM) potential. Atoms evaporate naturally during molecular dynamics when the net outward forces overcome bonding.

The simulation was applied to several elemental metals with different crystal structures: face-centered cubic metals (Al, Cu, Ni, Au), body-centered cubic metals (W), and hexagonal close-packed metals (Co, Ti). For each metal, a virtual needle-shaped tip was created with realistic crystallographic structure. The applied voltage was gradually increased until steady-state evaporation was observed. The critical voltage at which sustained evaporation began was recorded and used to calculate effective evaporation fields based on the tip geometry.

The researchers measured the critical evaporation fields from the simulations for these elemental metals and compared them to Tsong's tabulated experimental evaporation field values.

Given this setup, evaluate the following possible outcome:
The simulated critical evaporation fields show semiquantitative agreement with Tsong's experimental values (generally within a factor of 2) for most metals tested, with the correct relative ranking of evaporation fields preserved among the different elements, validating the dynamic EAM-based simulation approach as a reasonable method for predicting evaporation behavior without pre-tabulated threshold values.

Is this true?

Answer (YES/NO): NO